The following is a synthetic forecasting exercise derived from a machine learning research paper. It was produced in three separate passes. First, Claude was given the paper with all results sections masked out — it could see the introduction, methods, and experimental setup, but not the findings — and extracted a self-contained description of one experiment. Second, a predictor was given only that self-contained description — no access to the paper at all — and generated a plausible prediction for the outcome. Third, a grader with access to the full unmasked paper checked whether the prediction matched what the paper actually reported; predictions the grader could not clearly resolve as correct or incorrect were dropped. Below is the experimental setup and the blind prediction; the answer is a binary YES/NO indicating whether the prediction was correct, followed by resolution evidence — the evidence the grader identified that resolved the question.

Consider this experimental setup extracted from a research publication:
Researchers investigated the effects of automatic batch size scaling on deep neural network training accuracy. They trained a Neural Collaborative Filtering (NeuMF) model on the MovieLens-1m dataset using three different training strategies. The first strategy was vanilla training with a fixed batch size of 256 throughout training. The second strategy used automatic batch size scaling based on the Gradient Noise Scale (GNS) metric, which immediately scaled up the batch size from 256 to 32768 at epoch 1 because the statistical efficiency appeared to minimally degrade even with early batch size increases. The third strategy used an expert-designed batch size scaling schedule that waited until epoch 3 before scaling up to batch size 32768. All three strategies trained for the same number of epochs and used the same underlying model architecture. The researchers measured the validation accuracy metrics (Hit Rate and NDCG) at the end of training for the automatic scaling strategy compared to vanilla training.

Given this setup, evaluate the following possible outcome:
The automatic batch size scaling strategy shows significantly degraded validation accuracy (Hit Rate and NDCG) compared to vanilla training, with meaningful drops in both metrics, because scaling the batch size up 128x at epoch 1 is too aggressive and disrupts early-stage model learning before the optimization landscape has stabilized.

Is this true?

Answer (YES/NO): YES